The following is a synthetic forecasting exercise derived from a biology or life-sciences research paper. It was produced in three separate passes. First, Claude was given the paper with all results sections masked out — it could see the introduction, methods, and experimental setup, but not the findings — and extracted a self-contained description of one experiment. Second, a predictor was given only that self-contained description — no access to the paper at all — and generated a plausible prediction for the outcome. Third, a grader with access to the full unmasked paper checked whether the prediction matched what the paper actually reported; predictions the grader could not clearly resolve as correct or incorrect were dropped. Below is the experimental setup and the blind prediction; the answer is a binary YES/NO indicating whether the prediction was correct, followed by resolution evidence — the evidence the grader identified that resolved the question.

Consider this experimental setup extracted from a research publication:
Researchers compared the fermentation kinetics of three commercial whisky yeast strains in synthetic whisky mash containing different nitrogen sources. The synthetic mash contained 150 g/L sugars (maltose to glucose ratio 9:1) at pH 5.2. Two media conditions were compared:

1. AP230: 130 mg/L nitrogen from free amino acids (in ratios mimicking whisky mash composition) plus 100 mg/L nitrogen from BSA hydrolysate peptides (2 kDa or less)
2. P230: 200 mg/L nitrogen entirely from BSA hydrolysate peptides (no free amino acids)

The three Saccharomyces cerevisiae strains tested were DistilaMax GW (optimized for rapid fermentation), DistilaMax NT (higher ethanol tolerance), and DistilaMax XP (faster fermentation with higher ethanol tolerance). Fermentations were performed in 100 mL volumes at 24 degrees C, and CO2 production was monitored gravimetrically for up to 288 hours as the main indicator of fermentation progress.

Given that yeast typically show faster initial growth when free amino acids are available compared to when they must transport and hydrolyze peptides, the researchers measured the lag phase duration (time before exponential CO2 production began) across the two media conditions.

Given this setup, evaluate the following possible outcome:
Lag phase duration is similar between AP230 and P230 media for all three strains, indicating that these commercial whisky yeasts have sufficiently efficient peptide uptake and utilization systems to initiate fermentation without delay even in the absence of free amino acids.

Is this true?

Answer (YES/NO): YES